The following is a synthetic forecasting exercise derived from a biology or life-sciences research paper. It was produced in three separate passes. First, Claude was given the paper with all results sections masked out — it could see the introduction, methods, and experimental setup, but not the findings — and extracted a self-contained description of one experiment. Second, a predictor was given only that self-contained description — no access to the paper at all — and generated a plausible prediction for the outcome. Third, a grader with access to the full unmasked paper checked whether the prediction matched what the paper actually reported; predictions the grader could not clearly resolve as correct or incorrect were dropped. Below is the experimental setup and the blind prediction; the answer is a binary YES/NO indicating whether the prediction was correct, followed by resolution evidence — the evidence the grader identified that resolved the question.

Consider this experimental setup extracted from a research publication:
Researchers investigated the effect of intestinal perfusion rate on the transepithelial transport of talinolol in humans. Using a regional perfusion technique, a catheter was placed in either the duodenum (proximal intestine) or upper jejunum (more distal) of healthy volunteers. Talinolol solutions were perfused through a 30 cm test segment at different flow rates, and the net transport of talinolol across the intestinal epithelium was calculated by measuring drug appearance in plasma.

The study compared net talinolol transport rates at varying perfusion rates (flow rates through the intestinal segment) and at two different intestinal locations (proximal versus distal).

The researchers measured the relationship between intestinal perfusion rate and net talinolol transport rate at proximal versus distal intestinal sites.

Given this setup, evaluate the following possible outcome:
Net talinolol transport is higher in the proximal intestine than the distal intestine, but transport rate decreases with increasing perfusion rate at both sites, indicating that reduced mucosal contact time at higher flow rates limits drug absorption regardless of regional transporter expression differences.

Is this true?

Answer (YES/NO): NO